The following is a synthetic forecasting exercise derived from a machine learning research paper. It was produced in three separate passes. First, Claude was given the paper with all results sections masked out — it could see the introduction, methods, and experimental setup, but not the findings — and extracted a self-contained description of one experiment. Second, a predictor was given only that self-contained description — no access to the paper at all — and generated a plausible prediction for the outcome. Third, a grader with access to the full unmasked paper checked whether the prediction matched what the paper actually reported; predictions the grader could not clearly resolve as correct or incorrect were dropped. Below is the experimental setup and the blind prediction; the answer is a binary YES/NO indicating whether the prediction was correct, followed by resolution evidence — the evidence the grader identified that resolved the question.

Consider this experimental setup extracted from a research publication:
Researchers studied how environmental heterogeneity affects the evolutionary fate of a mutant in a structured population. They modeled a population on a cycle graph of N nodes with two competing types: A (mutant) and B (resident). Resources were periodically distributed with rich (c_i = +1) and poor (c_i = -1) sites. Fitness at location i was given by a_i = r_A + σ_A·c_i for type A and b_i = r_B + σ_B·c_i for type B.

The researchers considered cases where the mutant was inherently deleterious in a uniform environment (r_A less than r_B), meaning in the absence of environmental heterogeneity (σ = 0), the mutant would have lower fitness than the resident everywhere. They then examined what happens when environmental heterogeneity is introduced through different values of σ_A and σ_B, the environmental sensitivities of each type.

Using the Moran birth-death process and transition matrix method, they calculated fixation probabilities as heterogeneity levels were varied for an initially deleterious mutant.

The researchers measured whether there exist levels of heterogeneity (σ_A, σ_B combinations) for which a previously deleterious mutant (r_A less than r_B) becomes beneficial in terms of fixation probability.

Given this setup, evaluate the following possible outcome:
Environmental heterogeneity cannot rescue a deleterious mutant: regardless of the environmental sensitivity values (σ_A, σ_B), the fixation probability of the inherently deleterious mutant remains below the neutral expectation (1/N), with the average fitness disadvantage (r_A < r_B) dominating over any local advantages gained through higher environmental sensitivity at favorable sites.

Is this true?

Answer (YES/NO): NO